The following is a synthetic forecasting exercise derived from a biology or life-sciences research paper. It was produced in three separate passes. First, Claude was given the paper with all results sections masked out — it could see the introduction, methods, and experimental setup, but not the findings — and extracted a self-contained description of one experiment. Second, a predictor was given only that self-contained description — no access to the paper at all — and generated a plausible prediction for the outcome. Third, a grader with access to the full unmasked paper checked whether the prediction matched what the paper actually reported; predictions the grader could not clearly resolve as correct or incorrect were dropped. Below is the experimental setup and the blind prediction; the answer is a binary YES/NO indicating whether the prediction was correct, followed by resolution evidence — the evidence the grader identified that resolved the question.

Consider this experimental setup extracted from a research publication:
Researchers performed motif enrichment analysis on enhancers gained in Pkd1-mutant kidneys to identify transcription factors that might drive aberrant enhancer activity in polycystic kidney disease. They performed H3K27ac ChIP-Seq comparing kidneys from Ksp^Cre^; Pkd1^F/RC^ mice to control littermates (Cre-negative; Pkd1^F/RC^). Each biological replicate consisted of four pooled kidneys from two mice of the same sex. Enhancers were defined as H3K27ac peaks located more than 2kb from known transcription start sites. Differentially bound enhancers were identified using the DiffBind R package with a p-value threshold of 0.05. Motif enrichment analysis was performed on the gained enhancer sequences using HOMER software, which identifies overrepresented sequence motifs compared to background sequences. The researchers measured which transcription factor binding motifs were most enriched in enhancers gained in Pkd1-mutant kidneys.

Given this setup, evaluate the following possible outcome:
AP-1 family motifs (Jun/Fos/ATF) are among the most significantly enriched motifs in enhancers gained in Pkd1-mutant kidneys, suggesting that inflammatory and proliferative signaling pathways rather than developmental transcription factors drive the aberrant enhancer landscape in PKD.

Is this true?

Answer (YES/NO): YES